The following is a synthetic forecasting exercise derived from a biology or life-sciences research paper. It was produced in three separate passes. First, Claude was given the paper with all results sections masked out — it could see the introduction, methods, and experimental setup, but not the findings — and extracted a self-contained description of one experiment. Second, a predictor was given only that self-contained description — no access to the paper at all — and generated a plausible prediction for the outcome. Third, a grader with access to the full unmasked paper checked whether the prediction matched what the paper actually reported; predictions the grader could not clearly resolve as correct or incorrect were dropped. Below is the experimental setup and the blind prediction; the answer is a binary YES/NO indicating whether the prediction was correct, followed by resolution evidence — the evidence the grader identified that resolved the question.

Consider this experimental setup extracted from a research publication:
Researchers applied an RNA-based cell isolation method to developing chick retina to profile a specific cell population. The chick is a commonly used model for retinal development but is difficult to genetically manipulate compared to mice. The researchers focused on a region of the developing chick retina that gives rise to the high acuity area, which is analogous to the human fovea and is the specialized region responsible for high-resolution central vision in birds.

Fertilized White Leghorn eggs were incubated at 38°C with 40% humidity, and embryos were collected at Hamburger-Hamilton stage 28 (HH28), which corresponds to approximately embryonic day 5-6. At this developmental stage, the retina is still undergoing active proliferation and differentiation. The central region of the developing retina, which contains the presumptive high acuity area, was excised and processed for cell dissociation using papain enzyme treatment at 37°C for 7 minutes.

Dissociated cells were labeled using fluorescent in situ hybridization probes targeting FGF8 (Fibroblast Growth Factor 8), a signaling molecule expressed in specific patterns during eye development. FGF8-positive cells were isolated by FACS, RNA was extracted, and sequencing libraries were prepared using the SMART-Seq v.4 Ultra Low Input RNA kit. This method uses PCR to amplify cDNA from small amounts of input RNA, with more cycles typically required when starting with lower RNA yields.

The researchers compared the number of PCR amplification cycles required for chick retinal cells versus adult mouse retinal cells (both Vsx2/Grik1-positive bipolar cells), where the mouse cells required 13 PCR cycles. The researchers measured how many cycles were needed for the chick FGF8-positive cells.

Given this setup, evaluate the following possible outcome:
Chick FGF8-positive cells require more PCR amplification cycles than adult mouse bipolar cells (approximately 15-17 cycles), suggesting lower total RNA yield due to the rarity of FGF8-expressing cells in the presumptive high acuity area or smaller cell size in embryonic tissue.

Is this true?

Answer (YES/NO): YES